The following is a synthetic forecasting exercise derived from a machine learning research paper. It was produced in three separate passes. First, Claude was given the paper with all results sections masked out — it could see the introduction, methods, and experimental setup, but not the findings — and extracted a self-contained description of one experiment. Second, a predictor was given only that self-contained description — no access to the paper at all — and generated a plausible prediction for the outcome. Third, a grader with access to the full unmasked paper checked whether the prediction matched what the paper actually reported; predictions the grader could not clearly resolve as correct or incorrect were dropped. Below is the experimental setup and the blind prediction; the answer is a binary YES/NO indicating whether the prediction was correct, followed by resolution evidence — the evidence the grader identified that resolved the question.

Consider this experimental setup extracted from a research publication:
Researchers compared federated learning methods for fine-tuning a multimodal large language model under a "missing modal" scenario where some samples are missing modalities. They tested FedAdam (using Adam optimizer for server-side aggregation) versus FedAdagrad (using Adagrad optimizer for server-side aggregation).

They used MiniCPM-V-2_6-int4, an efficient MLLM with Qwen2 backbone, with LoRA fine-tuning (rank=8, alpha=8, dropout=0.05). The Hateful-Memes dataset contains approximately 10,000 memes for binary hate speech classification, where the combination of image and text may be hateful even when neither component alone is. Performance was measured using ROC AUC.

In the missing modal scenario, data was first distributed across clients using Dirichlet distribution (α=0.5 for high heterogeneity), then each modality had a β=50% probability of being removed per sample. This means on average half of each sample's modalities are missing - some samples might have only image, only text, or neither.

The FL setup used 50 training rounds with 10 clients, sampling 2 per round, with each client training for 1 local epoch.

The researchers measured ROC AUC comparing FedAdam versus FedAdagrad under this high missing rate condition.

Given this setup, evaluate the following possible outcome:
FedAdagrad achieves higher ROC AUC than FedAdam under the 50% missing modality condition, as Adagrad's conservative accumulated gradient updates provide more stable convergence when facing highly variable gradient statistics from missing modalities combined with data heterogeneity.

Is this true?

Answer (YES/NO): NO